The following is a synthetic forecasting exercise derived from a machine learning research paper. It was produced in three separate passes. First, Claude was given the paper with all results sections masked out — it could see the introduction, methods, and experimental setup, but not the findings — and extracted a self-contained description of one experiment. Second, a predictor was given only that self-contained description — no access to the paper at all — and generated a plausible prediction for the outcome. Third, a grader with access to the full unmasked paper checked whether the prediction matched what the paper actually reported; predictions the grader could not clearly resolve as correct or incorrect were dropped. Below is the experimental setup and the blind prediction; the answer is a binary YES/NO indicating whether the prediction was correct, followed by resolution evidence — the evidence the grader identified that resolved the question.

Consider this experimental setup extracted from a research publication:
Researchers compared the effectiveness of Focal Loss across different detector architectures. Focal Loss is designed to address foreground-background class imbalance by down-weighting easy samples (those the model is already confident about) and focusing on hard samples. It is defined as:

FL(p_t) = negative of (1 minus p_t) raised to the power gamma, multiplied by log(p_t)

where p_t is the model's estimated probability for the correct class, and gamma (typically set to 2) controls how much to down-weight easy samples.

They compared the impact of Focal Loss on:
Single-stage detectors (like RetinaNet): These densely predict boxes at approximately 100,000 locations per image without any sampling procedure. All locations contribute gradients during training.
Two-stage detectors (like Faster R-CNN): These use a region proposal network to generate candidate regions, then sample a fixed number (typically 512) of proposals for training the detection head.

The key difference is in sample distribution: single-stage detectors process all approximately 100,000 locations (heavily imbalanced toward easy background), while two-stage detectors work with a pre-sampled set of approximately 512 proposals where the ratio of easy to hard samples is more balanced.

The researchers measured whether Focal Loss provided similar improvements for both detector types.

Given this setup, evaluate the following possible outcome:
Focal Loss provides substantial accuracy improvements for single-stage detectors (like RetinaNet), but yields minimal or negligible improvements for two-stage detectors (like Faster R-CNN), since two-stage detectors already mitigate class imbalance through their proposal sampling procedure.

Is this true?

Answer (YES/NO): YES